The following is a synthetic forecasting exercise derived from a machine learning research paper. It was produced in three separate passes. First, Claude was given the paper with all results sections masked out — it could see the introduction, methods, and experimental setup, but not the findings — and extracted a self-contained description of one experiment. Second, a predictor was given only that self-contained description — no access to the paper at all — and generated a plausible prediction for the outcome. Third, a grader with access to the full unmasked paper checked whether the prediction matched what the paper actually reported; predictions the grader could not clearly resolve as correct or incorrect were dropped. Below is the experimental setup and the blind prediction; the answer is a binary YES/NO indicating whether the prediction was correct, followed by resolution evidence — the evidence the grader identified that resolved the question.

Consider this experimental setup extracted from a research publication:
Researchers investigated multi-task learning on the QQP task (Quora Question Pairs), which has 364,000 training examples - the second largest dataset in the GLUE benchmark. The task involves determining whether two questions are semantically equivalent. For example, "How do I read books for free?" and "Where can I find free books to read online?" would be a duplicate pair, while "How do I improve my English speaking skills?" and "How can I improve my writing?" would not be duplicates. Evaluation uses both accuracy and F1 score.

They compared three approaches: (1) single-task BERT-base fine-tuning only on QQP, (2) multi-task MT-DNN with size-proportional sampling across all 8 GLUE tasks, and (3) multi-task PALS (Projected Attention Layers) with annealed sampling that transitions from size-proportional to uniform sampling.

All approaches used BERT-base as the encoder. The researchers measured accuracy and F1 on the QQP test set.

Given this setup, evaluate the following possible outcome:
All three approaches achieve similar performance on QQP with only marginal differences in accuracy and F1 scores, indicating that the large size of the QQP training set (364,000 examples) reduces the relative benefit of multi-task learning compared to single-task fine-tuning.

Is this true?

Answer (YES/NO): YES